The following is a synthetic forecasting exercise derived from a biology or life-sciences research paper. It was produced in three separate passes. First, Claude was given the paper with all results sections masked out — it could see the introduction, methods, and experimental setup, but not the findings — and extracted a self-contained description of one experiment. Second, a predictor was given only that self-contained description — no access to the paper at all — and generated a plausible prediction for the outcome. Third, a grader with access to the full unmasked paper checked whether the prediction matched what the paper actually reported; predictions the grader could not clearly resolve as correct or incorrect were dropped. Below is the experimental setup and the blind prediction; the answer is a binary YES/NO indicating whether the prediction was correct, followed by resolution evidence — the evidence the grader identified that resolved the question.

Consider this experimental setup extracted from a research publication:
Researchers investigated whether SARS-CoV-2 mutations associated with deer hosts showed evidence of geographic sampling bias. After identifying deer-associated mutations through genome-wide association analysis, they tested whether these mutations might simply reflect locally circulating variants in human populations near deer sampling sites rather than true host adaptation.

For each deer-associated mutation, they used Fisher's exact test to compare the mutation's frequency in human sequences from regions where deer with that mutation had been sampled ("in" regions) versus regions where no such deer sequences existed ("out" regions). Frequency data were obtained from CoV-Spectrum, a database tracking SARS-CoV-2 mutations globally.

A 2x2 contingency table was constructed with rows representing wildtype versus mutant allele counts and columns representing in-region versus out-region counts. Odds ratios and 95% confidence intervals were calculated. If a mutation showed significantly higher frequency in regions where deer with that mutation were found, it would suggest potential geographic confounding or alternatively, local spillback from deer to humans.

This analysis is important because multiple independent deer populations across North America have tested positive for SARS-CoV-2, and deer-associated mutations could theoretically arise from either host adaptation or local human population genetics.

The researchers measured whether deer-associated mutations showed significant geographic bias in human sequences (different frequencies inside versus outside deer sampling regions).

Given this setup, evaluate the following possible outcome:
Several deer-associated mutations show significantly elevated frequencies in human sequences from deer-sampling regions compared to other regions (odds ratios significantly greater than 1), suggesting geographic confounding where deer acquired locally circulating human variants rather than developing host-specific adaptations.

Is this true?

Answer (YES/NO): NO